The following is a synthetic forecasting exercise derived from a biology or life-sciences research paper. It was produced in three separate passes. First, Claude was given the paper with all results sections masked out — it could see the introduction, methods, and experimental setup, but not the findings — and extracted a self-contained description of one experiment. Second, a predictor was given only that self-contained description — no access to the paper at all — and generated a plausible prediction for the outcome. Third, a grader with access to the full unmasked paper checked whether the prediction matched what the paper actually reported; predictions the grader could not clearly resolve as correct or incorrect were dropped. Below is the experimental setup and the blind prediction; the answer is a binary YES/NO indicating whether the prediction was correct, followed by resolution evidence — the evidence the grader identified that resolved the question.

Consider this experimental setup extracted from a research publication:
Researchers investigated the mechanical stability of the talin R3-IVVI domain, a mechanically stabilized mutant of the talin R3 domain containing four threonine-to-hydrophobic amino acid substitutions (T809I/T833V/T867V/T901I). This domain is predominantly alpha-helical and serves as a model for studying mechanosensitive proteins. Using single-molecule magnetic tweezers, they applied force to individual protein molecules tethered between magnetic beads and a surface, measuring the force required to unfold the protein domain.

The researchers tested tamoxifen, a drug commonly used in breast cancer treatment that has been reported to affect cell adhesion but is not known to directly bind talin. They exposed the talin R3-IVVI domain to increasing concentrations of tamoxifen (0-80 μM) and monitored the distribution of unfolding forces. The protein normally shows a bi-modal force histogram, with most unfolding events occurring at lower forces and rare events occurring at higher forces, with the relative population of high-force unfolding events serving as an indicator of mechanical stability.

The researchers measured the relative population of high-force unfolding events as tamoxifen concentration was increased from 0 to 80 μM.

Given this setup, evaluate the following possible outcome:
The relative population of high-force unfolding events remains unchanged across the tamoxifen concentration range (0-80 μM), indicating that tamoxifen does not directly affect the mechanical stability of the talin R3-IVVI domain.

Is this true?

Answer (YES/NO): NO